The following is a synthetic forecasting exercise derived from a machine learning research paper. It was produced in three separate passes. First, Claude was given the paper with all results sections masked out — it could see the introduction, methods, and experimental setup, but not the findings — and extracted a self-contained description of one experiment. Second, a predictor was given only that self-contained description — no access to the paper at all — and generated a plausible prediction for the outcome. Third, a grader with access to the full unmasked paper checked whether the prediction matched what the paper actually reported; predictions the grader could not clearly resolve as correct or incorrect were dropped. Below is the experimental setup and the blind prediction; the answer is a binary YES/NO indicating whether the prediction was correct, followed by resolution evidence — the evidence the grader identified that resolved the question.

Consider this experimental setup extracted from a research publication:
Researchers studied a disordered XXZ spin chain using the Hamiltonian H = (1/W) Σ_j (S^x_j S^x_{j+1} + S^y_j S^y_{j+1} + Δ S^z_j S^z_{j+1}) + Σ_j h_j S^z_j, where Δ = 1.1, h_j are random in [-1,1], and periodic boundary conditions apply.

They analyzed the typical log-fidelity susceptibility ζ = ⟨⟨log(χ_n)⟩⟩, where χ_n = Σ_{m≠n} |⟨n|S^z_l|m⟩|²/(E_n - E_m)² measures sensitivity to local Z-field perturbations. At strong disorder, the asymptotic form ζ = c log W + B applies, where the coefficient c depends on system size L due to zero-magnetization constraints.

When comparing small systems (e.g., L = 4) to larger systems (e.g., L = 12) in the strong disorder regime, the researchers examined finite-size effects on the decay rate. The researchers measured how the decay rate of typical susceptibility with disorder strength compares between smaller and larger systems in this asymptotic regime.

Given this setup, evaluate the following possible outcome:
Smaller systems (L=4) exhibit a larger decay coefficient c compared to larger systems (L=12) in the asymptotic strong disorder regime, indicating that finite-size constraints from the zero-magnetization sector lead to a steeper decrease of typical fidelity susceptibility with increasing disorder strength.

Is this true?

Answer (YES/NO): NO